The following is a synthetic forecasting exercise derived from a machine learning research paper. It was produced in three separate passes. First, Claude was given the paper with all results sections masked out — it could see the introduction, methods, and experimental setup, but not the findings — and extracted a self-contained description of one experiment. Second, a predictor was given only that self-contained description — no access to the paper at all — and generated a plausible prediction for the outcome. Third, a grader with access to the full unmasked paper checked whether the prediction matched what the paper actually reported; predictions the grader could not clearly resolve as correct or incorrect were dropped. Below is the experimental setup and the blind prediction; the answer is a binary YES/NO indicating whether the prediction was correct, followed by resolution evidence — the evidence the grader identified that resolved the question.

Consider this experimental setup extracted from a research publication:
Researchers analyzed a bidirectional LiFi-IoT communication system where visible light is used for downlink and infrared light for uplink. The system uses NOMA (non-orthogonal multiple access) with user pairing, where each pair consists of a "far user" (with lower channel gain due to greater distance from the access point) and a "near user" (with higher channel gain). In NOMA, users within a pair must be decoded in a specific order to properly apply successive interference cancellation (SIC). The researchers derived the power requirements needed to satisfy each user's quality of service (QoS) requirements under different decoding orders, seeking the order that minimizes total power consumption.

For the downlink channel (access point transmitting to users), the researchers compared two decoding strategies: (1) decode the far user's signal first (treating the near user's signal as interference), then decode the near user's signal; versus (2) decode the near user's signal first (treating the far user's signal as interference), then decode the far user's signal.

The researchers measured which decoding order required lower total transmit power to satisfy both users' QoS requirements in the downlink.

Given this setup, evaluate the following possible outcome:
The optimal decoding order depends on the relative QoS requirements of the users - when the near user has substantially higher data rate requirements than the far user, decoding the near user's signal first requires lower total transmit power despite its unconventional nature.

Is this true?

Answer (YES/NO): NO